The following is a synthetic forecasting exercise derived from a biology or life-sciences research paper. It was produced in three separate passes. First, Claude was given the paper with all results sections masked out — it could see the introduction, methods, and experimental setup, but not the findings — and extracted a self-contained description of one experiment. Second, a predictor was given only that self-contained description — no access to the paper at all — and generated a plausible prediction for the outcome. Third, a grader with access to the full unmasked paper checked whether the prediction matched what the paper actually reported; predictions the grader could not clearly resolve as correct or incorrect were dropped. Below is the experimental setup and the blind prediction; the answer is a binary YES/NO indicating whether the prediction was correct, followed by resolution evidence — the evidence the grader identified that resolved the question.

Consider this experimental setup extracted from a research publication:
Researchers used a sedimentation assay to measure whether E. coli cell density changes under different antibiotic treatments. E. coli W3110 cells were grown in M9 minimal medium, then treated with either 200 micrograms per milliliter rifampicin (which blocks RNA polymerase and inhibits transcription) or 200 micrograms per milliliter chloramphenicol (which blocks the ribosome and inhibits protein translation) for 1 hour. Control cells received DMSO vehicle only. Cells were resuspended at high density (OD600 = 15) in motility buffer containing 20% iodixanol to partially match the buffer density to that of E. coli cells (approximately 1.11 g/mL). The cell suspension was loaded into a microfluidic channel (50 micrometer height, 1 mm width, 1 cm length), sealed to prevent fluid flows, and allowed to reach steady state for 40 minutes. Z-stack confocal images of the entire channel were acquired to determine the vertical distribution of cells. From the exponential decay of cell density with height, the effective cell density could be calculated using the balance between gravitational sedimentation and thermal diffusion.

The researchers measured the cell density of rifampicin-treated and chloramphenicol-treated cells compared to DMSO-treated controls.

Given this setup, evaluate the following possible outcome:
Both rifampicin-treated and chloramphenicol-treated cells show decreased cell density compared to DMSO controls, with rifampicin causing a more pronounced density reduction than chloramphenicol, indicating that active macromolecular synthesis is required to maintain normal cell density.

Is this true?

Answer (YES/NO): NO